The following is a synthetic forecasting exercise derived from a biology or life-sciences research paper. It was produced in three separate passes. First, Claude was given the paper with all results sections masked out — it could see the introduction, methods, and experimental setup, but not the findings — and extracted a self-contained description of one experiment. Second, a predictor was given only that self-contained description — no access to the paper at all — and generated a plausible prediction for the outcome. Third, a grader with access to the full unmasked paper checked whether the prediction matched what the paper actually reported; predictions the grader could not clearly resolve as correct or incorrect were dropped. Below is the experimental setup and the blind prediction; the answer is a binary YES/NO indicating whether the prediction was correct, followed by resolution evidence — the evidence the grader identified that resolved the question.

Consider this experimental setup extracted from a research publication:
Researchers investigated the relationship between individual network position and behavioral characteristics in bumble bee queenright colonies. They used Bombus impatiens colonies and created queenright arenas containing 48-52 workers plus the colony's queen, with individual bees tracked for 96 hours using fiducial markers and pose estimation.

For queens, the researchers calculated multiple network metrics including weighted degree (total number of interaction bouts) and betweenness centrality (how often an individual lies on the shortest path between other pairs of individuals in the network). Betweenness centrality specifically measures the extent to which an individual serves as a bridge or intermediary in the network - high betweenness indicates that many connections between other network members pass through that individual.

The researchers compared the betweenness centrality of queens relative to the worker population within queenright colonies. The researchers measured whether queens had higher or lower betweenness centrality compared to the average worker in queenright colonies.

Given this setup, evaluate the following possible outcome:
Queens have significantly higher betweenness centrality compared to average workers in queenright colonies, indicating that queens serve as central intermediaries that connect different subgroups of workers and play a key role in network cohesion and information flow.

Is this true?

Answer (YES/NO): YES